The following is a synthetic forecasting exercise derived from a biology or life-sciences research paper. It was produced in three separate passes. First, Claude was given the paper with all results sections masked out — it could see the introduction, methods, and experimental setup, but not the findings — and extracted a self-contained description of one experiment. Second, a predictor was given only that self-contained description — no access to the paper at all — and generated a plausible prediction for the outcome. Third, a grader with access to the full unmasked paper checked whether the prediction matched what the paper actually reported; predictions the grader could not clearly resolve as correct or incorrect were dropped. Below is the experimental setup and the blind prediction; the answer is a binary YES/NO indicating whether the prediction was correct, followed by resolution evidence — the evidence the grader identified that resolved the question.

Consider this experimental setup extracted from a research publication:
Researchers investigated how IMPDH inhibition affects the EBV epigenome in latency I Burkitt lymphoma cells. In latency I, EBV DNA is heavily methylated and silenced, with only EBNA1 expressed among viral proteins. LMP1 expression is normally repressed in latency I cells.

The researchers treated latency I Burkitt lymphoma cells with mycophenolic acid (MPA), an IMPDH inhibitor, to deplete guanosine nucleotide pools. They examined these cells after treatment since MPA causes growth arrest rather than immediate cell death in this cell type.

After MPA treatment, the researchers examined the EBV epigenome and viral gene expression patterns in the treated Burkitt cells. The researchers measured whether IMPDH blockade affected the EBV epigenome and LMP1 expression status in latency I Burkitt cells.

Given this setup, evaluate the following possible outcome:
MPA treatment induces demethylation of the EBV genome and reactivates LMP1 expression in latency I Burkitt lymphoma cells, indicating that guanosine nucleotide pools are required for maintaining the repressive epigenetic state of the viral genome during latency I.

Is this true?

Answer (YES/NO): NO